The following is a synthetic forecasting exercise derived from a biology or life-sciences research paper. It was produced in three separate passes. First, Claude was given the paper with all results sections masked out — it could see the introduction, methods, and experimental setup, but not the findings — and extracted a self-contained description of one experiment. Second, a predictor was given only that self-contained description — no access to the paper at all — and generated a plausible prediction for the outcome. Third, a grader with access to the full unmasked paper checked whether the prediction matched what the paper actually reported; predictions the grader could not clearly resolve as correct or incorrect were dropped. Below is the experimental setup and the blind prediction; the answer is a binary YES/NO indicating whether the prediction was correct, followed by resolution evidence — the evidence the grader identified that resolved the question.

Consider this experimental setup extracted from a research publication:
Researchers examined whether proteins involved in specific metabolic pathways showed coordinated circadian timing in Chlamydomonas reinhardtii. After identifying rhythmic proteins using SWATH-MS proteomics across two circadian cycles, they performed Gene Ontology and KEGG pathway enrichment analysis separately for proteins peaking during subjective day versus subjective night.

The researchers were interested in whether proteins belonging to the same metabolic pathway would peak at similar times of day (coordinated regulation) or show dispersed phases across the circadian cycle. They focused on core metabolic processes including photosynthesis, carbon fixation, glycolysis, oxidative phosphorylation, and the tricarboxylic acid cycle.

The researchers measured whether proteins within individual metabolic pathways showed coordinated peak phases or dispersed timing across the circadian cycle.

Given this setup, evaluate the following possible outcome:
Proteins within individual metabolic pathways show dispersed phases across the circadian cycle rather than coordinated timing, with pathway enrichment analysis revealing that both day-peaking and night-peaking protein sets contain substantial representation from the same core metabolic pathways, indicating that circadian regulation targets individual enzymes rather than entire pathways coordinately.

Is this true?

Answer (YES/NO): NO